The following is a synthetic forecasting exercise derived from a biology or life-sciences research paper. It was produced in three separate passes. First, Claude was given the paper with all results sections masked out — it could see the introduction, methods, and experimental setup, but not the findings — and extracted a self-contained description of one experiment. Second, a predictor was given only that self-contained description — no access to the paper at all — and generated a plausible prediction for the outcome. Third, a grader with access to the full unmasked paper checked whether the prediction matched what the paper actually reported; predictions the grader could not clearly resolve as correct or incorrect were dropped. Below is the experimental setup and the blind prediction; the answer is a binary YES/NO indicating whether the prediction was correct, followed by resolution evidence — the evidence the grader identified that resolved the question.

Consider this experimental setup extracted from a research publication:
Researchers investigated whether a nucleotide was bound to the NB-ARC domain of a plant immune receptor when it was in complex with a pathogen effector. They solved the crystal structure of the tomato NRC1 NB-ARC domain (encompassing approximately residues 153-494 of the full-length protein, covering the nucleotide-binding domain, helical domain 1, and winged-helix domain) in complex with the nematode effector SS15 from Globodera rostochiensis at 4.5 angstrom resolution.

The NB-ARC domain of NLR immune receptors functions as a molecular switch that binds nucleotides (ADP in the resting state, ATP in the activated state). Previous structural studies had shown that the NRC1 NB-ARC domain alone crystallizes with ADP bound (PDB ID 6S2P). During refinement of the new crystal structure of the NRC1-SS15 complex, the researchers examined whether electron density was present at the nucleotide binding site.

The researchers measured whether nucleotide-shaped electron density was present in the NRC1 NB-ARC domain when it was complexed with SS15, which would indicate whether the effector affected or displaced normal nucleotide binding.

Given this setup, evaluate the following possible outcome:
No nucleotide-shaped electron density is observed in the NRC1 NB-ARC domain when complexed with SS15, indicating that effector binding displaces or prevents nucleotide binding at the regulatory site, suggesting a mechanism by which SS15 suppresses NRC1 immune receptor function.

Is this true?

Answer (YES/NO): NO